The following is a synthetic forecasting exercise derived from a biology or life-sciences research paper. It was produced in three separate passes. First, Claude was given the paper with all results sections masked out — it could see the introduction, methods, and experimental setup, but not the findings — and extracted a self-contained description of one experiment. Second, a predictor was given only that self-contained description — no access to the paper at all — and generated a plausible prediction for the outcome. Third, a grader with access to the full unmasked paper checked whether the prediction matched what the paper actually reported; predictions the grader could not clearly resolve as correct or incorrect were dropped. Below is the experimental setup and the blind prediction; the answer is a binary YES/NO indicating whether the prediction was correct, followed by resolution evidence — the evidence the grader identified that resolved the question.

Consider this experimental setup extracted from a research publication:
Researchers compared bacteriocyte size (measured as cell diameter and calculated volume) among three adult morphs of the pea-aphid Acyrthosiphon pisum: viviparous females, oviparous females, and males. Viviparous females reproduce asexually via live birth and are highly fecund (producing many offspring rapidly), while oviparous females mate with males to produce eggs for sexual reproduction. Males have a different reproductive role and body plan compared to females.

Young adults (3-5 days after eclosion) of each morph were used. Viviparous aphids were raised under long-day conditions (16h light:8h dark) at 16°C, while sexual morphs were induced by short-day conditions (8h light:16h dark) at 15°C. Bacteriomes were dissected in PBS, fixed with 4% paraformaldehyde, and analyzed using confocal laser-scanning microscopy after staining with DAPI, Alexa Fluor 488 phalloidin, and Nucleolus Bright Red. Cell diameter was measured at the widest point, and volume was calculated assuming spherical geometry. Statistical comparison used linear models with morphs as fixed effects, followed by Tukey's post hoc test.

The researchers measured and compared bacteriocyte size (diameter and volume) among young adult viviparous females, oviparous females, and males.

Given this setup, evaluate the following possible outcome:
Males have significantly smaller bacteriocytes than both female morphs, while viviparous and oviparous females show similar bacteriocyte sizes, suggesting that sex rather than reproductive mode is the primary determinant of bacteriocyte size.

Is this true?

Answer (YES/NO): NO